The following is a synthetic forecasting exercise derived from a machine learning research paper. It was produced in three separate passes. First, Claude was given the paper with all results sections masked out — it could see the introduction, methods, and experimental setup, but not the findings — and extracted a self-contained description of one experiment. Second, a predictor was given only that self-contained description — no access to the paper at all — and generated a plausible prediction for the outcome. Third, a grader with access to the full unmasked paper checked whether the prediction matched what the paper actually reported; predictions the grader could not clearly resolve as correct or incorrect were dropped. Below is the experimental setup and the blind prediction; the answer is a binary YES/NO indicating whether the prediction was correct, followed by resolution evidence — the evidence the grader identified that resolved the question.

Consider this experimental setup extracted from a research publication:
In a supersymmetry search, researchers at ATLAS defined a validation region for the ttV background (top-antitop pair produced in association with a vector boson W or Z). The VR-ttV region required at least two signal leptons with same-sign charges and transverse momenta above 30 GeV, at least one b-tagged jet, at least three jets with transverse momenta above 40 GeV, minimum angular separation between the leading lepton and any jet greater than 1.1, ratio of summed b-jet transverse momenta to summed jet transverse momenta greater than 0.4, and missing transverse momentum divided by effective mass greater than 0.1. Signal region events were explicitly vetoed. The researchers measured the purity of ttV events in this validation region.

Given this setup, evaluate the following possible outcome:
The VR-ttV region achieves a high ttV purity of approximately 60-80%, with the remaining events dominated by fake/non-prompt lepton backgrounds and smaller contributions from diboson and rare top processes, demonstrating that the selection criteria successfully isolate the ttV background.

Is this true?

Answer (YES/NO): YES